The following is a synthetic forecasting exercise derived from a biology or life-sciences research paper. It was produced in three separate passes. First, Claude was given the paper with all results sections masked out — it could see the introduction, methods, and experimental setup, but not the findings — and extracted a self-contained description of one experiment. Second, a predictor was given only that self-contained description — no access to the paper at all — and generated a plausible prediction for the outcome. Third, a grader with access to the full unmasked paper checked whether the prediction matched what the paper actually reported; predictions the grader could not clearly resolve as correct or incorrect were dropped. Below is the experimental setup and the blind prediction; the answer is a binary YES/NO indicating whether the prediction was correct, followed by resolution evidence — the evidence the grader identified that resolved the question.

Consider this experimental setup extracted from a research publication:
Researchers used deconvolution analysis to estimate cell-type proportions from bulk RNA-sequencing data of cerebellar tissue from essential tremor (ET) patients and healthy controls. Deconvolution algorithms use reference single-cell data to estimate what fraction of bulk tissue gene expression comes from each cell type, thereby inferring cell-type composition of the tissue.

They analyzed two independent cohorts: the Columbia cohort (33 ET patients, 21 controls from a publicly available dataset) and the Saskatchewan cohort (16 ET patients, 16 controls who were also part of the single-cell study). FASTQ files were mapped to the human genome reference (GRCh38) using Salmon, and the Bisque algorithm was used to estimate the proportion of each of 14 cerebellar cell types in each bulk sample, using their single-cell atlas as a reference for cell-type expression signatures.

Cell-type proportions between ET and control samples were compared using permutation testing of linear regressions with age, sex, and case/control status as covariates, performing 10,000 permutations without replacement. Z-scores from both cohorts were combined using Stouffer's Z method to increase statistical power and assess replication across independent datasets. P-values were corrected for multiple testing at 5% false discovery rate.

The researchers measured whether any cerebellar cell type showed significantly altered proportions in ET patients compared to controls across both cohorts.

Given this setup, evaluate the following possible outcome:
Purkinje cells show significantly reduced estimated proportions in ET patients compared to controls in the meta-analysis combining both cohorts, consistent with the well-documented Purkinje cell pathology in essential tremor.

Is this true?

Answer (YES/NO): NO